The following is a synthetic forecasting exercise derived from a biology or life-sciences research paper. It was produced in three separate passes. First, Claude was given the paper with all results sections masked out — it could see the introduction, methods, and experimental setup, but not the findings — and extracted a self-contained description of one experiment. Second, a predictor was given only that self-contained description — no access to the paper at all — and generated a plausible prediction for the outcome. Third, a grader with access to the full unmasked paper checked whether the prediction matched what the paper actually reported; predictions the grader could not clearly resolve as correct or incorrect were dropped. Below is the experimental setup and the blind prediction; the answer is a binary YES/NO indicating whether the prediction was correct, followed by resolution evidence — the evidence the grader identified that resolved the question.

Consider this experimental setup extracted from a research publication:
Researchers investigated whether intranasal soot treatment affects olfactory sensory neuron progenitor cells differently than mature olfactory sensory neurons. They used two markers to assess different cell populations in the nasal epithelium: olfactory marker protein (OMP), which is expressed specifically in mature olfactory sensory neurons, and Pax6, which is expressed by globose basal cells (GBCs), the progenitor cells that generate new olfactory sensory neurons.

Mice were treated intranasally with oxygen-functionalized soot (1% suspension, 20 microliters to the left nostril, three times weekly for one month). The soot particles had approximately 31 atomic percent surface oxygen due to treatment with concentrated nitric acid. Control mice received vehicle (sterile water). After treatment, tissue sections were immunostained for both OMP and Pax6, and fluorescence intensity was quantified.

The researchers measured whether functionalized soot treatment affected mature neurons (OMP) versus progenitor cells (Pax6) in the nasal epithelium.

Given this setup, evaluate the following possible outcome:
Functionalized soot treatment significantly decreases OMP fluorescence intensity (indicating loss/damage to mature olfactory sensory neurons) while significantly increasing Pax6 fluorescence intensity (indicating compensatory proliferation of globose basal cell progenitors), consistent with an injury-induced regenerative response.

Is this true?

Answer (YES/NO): NO